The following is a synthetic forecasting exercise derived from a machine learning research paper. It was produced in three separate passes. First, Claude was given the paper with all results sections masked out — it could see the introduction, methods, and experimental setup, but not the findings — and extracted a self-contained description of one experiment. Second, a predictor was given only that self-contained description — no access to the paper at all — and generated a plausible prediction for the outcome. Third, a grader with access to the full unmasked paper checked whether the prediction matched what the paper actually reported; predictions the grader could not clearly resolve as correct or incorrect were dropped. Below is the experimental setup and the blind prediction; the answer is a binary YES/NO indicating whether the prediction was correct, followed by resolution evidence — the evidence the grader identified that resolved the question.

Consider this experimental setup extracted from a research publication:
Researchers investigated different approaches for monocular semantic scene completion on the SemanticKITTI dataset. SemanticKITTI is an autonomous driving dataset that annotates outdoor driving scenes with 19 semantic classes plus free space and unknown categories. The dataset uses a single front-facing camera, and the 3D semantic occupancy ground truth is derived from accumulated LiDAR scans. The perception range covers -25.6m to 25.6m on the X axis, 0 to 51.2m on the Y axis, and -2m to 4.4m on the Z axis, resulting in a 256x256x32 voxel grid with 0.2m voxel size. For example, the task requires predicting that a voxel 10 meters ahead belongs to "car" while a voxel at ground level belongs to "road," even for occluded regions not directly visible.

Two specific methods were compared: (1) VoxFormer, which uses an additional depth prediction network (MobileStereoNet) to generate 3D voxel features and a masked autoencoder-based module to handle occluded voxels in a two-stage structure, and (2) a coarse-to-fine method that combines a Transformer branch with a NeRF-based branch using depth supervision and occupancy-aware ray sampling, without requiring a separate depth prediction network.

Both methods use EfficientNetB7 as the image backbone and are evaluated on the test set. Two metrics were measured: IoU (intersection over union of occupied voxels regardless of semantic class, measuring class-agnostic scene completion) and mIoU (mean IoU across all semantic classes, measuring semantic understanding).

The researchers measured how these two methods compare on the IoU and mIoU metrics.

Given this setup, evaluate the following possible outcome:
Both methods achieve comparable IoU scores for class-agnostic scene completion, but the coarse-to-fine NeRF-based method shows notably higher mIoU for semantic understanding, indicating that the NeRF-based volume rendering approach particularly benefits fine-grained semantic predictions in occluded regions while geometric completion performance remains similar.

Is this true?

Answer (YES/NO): NO